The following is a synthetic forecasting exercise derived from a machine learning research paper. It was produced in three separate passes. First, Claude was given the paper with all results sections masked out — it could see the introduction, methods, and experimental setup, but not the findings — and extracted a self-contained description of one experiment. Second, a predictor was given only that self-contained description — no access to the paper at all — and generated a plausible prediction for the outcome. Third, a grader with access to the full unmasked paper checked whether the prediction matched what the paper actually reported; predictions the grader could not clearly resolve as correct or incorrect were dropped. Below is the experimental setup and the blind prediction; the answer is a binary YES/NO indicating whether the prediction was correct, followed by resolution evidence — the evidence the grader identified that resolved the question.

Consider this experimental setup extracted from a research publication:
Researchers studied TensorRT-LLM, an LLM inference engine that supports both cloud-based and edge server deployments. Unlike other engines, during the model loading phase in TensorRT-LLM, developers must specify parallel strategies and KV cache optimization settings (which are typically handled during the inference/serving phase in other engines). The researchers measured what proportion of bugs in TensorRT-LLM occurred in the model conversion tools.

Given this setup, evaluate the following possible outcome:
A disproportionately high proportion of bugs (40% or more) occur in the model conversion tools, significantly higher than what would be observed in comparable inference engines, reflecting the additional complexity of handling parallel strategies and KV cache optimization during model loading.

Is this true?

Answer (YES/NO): YES